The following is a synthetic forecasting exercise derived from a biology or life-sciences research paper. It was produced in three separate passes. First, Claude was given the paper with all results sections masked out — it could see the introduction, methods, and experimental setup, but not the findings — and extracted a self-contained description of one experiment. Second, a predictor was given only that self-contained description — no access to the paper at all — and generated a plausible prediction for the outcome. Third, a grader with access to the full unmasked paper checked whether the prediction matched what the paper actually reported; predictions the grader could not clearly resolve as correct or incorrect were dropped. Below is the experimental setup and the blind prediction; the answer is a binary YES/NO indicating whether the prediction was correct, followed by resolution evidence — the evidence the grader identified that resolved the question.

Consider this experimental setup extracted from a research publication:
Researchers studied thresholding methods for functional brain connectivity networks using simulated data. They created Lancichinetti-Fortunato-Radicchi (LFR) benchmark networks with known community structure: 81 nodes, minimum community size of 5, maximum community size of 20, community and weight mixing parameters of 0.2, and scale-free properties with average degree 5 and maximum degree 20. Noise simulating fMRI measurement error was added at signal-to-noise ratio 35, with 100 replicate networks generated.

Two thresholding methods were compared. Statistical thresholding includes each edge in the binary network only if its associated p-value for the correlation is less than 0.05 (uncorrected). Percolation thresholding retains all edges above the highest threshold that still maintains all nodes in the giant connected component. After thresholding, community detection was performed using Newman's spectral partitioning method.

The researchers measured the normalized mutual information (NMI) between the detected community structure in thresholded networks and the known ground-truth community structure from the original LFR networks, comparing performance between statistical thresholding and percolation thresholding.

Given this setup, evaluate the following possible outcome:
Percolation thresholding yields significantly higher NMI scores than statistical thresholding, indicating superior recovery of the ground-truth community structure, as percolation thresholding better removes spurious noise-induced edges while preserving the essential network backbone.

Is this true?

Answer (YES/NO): YES